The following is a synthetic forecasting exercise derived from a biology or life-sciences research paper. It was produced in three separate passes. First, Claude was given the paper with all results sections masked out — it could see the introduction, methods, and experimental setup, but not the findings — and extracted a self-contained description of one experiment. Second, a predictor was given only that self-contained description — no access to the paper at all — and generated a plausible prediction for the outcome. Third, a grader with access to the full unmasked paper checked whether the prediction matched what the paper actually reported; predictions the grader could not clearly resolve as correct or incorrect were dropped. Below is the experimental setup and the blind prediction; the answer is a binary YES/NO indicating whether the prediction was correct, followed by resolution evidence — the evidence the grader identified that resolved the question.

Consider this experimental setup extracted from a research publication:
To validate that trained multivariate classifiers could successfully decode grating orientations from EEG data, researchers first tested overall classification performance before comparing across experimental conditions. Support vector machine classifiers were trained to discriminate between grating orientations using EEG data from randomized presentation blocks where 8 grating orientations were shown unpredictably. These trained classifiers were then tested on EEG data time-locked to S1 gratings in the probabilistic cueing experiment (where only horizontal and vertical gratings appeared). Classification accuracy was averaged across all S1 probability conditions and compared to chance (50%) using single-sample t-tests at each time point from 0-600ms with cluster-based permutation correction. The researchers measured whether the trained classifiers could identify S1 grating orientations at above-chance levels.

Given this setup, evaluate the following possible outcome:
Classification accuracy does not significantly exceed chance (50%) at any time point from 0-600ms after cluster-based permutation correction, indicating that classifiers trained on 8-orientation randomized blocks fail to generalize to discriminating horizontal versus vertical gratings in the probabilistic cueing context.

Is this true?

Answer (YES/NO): NO